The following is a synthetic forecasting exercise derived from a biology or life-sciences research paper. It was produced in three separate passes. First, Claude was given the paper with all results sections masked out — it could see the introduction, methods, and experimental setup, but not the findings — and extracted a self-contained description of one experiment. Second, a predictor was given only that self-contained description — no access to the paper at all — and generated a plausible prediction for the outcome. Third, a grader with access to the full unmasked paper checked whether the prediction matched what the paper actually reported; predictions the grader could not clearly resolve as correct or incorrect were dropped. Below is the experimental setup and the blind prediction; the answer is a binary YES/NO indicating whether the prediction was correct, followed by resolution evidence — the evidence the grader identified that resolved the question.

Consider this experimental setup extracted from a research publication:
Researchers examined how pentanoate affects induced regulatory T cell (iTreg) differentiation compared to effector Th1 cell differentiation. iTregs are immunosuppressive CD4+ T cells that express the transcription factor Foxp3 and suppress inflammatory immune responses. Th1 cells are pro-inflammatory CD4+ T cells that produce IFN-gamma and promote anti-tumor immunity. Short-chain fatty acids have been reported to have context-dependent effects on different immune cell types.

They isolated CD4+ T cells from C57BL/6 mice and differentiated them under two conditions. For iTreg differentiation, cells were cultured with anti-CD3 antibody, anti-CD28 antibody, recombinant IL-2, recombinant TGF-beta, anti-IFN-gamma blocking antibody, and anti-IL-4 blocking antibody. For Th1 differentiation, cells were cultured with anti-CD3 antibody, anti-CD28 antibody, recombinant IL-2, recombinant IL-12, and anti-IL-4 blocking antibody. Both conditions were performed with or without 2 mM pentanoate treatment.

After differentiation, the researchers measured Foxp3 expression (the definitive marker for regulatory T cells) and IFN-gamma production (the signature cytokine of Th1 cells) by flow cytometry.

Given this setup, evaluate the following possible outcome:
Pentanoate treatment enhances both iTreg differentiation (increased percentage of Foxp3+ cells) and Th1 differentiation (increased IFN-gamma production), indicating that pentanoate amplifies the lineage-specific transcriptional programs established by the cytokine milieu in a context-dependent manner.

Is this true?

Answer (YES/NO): NO